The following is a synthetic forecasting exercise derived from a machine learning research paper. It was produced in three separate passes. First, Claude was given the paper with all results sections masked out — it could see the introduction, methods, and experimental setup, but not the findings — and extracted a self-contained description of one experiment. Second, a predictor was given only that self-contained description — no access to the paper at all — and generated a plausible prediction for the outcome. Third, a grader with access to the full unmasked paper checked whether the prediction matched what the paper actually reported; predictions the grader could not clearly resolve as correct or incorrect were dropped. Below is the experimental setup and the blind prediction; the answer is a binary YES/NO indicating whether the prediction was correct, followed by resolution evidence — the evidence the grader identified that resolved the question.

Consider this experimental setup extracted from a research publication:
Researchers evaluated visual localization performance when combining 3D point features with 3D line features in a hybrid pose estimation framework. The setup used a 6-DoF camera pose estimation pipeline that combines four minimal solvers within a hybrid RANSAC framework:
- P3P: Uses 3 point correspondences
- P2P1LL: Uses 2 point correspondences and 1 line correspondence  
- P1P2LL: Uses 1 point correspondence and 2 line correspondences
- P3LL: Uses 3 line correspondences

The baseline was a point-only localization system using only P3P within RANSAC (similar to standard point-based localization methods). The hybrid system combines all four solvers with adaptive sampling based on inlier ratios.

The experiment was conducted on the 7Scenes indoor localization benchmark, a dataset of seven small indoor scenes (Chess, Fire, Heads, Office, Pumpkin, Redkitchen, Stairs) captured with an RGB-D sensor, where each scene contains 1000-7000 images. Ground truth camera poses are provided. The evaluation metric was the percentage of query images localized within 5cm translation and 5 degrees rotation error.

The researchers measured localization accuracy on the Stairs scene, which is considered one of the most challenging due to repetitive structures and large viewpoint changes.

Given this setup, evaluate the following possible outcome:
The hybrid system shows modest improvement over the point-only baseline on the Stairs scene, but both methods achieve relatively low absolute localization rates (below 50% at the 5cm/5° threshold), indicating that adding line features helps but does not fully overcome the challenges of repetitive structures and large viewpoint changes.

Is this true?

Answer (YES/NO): NO